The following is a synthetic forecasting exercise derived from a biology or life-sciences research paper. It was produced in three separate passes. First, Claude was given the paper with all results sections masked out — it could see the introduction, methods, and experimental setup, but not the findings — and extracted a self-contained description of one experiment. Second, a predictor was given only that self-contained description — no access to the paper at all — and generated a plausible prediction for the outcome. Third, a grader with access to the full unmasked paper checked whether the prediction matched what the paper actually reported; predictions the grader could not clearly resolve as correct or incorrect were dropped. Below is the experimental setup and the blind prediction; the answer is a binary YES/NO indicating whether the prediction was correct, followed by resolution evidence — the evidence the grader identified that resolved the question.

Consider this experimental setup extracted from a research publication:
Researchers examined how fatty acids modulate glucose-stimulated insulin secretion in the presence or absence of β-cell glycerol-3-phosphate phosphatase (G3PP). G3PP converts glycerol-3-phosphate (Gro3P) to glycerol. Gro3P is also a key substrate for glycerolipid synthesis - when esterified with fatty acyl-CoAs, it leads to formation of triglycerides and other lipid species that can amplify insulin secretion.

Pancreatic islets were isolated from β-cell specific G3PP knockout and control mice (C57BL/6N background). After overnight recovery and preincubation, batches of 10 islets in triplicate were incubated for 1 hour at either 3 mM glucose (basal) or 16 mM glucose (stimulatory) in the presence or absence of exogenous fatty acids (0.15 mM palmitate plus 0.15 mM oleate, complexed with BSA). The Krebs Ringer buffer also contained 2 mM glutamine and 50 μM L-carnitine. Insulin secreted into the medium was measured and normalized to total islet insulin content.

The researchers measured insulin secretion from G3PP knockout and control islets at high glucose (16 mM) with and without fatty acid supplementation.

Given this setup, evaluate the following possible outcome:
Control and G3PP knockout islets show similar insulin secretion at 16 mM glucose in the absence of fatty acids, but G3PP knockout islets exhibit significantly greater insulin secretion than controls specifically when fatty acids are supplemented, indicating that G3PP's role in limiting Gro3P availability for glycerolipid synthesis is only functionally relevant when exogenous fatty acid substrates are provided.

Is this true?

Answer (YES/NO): NO